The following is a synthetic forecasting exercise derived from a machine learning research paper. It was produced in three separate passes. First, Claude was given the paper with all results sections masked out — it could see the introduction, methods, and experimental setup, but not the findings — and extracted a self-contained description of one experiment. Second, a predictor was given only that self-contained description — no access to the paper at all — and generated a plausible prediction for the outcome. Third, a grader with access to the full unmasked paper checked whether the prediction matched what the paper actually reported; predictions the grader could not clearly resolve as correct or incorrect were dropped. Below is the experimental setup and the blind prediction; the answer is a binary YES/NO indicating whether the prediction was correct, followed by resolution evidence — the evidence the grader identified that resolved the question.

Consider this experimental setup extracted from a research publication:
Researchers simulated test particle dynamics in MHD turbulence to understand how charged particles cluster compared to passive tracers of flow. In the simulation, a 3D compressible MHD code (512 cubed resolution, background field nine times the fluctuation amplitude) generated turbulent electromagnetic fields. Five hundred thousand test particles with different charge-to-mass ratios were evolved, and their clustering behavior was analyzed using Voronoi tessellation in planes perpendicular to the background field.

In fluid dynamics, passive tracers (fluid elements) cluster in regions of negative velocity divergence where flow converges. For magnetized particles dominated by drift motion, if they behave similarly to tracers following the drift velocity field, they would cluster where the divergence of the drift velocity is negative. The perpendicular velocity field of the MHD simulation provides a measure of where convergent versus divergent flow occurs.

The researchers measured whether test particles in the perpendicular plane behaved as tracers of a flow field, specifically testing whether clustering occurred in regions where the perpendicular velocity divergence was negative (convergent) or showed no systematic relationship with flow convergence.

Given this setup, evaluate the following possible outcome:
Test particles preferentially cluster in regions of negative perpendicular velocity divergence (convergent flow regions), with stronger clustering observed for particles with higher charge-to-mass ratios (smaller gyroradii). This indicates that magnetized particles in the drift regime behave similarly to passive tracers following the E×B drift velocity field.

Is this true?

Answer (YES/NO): NO